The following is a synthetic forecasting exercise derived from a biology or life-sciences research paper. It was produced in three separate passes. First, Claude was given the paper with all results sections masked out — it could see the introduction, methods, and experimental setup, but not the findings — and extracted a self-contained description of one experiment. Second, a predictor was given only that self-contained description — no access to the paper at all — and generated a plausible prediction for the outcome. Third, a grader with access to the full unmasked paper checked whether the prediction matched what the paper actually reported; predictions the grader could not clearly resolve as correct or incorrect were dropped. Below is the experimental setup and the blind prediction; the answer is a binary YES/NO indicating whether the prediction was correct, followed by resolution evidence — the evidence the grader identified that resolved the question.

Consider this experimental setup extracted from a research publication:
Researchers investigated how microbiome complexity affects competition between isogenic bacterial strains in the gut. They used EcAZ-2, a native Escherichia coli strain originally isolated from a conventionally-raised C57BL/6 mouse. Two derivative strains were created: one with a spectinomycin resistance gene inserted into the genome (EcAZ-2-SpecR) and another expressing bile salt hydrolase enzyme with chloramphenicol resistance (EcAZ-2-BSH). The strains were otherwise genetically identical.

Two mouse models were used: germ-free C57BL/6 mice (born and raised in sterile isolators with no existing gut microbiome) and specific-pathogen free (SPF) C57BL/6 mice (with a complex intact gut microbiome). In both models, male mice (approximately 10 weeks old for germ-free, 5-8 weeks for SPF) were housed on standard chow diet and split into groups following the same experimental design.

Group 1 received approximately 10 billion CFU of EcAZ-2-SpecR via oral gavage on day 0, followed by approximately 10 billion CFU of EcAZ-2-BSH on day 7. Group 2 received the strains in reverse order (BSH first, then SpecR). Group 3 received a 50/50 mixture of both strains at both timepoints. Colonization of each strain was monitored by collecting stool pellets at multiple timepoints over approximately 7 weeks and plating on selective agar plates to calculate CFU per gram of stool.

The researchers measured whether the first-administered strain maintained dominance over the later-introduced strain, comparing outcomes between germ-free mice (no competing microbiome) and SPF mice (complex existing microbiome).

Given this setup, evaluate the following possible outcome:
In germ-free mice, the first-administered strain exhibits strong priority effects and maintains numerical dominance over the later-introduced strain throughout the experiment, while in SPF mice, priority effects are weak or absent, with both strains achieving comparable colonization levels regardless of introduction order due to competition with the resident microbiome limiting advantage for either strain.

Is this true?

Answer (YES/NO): NO